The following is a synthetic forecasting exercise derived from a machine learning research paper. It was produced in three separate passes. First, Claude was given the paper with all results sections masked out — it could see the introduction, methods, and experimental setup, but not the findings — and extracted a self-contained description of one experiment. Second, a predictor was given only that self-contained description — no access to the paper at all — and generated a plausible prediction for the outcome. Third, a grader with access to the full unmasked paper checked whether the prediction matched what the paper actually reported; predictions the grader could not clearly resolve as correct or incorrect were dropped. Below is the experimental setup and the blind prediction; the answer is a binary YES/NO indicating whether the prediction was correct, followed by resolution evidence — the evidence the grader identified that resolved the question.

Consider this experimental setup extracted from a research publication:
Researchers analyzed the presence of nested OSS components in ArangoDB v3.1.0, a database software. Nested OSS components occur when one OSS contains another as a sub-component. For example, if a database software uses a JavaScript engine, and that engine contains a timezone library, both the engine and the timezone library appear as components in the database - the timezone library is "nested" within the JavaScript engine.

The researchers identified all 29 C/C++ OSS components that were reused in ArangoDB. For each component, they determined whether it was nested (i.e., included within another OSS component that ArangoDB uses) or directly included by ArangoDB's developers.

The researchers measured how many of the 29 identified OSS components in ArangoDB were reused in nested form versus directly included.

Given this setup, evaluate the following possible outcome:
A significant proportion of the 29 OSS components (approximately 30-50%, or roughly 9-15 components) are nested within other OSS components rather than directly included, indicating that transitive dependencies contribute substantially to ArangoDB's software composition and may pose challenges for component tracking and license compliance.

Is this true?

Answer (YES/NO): NO